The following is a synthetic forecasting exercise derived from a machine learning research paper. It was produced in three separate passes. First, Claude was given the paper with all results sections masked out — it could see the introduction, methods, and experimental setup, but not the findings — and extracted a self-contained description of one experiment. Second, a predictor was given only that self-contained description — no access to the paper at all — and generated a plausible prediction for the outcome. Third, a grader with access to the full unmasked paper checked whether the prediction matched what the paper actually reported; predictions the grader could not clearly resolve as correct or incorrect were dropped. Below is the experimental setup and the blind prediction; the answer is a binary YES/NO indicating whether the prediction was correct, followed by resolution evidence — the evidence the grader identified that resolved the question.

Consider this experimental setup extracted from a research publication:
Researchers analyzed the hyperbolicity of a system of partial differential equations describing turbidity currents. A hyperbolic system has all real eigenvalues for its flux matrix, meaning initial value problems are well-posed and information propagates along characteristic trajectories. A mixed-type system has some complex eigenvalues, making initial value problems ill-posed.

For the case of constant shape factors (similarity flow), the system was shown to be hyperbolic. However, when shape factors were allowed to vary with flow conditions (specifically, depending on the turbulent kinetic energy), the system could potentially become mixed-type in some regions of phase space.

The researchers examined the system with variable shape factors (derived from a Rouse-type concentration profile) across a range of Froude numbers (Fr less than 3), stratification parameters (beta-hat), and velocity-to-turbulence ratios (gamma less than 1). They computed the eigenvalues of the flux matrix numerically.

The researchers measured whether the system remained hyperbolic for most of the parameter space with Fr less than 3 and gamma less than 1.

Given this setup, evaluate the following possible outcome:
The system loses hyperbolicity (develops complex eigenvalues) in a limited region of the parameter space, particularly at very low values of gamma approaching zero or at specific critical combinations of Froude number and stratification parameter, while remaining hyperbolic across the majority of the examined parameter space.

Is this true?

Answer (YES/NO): NO